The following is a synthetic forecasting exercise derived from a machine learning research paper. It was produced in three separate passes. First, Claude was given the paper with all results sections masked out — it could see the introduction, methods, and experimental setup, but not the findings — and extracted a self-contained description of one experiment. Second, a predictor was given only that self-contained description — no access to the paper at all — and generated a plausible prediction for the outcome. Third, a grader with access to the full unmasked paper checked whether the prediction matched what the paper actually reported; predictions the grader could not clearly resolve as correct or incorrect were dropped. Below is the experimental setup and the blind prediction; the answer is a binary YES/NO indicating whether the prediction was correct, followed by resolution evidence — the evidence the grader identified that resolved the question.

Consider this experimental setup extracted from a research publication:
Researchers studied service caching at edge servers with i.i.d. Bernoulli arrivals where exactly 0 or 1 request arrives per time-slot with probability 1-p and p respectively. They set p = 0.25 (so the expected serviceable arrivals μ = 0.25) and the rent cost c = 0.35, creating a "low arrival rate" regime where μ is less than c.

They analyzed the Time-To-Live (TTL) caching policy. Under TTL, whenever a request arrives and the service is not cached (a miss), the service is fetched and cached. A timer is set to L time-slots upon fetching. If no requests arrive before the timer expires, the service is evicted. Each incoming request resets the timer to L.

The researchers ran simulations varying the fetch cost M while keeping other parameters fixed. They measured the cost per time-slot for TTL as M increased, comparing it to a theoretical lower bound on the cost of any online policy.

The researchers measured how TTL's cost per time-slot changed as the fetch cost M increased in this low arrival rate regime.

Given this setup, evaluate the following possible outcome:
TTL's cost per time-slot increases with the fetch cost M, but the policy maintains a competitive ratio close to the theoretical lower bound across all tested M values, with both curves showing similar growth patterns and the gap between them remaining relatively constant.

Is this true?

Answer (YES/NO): NO